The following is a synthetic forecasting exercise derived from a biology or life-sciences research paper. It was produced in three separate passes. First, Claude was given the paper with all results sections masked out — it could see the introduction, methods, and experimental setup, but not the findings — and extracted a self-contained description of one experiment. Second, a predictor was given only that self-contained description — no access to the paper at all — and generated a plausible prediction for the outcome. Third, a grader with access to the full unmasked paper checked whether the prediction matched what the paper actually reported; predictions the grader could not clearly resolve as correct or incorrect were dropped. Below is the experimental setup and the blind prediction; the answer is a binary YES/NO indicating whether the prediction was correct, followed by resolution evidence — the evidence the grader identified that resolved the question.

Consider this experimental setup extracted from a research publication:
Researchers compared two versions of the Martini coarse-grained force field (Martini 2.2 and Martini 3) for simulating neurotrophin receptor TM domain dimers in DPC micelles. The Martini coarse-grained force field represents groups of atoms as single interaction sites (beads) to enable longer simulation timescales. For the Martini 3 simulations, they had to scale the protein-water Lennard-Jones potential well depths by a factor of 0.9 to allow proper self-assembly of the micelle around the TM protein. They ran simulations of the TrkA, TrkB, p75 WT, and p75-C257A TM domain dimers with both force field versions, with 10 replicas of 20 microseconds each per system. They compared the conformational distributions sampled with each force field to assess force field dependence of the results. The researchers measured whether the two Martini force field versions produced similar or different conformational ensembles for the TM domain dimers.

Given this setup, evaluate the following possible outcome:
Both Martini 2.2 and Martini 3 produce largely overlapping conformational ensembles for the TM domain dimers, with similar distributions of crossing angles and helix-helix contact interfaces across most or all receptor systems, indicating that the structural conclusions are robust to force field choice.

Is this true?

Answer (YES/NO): YES